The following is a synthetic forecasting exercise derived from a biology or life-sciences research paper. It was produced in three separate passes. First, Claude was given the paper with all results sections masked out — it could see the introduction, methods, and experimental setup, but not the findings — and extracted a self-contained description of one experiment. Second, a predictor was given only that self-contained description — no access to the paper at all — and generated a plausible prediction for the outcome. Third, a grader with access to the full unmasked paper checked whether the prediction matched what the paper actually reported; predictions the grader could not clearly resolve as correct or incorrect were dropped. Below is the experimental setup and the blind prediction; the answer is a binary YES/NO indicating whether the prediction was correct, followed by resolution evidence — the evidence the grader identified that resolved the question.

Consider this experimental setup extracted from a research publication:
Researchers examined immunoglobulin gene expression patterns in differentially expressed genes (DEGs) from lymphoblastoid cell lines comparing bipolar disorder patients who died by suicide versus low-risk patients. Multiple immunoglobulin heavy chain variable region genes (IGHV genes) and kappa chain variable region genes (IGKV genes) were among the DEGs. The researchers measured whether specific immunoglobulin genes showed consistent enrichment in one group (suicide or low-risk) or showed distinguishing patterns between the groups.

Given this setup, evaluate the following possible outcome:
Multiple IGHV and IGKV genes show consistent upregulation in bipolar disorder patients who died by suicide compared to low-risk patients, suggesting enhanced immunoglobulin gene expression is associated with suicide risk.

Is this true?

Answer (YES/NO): NO